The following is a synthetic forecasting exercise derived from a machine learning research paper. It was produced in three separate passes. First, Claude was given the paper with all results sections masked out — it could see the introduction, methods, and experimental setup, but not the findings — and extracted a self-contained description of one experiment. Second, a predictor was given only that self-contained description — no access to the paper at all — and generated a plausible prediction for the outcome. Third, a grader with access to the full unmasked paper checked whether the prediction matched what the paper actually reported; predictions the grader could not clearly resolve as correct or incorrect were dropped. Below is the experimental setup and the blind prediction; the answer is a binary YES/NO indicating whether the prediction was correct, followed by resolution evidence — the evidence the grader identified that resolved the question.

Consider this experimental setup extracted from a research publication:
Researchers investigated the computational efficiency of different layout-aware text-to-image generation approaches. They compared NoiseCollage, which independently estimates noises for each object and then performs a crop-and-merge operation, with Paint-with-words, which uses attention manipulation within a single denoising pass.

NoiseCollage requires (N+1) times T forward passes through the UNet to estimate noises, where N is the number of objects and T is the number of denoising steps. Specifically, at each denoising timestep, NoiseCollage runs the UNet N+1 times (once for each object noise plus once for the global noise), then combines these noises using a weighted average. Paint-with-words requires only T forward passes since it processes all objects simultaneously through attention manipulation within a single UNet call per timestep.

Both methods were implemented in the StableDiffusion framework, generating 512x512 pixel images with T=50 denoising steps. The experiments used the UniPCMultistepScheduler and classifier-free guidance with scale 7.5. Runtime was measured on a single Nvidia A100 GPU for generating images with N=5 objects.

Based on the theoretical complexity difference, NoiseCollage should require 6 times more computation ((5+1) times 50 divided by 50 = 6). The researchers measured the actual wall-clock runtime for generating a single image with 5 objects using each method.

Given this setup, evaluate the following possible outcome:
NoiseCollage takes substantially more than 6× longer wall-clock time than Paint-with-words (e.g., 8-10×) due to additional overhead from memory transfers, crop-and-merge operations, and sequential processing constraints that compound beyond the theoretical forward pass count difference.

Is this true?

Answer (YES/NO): NO